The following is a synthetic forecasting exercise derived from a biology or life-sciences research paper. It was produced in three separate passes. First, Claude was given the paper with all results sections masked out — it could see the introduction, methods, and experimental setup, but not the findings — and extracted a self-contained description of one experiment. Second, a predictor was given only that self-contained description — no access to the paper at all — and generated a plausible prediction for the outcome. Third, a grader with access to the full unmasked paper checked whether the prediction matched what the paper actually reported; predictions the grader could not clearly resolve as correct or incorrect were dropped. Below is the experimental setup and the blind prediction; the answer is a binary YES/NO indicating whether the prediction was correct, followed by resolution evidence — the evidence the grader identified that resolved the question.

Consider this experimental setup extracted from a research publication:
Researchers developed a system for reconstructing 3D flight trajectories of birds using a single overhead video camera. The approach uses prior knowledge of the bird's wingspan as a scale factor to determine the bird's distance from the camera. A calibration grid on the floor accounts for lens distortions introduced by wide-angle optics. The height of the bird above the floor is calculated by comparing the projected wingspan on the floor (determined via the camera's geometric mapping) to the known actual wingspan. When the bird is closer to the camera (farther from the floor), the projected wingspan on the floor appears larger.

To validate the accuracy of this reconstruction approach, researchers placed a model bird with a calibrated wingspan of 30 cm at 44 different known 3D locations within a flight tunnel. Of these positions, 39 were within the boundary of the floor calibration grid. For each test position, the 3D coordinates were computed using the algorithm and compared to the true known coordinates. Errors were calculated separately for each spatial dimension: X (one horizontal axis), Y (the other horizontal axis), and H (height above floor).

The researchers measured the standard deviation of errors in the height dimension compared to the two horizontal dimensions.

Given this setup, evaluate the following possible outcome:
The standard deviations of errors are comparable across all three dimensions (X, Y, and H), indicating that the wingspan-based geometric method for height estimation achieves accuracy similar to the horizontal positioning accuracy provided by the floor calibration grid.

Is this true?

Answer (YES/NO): NO